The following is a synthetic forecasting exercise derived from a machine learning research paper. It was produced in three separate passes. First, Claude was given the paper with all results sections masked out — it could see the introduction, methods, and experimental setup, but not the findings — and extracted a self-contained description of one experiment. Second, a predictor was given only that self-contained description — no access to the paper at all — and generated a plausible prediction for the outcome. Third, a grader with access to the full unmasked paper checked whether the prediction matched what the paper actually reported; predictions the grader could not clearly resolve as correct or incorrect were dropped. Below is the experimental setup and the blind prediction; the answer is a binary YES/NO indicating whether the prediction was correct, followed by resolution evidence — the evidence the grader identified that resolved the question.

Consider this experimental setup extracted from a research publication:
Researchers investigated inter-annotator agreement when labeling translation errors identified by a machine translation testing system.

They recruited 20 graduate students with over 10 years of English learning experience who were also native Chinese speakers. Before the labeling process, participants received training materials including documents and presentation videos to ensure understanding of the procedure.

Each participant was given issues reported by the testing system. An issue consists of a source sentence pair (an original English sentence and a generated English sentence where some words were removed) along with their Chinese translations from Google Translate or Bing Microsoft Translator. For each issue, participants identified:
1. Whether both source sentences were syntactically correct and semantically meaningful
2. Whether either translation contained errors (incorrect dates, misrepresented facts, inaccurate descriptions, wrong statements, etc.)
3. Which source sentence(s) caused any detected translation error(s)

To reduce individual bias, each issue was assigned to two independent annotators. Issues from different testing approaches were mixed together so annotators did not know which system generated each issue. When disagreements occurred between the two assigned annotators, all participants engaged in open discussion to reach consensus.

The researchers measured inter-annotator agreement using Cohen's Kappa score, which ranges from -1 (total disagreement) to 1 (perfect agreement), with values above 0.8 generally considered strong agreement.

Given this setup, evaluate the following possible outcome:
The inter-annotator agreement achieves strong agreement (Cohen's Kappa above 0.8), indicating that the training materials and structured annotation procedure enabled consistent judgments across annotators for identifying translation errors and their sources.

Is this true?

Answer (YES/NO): YES